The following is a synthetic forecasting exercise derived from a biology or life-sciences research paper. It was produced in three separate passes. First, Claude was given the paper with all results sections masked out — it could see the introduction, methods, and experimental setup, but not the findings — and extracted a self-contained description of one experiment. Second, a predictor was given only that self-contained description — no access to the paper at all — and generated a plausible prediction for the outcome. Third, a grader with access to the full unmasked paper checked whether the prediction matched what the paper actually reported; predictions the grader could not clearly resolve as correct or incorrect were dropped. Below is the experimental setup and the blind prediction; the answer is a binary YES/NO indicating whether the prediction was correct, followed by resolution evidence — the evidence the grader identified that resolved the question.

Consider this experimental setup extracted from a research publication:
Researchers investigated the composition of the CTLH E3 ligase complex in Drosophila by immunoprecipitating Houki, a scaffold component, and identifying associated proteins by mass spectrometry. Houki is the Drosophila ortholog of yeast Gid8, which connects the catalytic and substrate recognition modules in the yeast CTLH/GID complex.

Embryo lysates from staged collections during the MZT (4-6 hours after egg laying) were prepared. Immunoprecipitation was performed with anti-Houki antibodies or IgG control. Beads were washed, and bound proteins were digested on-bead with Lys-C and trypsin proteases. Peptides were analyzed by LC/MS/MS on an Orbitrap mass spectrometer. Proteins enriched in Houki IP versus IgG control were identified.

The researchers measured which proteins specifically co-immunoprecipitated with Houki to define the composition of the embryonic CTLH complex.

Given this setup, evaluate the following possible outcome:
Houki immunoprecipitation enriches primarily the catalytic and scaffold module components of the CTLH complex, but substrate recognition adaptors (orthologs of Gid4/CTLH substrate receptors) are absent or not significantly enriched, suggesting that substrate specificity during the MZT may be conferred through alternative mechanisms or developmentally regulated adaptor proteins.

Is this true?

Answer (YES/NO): YES